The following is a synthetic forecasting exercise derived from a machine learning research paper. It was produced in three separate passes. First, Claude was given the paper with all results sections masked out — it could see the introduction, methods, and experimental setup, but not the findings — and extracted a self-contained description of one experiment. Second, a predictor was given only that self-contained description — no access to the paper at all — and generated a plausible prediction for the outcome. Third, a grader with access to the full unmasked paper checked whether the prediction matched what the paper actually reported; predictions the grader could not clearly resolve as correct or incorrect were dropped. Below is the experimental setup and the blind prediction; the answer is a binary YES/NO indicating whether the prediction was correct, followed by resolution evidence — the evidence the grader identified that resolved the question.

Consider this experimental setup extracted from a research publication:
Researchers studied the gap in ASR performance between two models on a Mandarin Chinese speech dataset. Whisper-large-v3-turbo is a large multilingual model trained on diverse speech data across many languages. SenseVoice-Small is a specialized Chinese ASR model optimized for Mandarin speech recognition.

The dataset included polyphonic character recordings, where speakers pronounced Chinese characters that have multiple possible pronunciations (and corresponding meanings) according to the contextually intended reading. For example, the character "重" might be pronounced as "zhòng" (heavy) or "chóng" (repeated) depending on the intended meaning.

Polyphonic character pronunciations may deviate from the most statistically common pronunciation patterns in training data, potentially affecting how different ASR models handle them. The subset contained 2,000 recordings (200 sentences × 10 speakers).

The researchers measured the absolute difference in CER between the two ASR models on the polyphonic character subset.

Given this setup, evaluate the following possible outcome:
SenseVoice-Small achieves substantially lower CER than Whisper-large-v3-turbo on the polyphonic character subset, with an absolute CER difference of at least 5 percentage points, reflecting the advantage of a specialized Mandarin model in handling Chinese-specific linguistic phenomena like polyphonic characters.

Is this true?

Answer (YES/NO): NO